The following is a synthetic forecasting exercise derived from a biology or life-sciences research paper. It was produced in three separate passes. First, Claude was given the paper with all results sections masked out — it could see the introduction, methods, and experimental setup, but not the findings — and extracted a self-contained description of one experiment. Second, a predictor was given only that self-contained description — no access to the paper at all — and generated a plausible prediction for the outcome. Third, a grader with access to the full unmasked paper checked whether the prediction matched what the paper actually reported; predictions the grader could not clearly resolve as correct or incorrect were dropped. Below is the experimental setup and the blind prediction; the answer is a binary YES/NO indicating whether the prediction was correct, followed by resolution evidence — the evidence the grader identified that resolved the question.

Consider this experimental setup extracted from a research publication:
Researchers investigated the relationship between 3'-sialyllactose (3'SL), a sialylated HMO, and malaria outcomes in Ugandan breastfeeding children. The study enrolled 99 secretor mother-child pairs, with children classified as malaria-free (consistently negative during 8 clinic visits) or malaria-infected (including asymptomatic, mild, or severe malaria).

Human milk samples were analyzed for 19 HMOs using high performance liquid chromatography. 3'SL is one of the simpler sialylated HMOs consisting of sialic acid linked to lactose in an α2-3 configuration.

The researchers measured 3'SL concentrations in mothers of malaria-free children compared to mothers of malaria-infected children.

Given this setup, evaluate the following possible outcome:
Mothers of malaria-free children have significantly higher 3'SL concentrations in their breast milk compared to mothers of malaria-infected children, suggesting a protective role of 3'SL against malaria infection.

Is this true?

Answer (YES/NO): NO